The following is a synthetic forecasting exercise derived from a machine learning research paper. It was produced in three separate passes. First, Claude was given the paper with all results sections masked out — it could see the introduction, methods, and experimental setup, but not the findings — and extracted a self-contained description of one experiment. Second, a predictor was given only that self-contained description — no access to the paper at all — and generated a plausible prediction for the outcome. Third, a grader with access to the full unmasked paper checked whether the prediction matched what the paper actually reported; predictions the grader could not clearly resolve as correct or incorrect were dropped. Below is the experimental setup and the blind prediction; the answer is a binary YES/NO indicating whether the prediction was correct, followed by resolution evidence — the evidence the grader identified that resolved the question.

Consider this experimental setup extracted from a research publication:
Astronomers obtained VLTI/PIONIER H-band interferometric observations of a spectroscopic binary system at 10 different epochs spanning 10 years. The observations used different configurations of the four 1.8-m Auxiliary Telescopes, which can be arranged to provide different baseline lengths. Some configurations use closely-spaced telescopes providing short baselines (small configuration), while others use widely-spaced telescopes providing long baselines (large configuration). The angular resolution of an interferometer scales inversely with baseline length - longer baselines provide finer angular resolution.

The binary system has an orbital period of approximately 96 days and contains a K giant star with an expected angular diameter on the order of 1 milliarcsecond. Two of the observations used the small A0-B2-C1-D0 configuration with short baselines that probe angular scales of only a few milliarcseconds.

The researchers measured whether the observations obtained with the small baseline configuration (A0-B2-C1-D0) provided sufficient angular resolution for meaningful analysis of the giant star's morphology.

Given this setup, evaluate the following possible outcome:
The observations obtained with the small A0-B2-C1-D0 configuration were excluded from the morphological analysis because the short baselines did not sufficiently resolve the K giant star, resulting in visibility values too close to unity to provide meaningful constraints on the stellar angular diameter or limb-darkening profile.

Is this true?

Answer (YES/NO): YES